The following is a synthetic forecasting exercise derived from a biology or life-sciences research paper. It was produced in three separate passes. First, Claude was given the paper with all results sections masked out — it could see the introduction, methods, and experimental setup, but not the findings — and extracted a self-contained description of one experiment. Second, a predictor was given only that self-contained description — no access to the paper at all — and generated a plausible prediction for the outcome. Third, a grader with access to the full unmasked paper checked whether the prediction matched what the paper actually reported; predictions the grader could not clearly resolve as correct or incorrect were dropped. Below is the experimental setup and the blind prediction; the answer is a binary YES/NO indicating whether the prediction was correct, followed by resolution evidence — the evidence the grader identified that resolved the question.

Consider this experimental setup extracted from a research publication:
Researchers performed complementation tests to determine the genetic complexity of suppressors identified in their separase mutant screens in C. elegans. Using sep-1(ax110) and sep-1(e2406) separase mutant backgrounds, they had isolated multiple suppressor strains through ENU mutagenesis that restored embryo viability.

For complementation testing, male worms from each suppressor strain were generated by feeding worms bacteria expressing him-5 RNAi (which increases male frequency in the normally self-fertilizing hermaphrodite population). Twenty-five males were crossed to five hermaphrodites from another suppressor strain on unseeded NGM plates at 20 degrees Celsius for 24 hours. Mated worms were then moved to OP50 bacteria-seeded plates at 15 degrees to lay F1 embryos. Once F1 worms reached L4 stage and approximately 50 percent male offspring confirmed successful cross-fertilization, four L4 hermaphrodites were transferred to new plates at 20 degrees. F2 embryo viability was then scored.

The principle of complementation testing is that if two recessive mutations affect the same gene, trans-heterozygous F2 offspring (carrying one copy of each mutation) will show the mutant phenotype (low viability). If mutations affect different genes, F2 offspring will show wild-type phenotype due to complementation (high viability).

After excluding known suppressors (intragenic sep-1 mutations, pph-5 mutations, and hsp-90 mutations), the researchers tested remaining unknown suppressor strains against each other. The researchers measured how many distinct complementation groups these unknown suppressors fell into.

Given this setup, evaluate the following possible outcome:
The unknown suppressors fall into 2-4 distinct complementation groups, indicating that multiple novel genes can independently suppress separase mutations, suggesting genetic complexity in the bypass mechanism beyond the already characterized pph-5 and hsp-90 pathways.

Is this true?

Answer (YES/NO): NO